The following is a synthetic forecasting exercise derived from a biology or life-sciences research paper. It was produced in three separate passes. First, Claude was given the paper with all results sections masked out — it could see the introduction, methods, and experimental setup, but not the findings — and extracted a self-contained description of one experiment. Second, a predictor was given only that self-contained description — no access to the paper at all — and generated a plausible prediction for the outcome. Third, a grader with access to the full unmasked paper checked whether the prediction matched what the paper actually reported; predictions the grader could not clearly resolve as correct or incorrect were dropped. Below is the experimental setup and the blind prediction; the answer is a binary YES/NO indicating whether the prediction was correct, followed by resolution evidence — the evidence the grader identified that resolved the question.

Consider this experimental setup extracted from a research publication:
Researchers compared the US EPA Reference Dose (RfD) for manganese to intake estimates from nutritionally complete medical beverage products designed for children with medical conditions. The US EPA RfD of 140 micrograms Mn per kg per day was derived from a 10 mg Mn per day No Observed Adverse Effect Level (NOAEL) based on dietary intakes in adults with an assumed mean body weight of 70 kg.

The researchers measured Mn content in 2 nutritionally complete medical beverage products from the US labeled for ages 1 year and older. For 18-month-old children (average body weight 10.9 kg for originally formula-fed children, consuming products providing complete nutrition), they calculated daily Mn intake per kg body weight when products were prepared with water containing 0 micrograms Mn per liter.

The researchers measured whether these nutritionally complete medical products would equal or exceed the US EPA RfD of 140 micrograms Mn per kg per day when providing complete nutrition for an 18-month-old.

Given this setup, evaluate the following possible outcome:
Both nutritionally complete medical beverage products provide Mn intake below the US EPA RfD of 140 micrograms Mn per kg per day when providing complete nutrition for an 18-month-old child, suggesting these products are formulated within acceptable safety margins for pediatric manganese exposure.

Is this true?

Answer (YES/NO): NO